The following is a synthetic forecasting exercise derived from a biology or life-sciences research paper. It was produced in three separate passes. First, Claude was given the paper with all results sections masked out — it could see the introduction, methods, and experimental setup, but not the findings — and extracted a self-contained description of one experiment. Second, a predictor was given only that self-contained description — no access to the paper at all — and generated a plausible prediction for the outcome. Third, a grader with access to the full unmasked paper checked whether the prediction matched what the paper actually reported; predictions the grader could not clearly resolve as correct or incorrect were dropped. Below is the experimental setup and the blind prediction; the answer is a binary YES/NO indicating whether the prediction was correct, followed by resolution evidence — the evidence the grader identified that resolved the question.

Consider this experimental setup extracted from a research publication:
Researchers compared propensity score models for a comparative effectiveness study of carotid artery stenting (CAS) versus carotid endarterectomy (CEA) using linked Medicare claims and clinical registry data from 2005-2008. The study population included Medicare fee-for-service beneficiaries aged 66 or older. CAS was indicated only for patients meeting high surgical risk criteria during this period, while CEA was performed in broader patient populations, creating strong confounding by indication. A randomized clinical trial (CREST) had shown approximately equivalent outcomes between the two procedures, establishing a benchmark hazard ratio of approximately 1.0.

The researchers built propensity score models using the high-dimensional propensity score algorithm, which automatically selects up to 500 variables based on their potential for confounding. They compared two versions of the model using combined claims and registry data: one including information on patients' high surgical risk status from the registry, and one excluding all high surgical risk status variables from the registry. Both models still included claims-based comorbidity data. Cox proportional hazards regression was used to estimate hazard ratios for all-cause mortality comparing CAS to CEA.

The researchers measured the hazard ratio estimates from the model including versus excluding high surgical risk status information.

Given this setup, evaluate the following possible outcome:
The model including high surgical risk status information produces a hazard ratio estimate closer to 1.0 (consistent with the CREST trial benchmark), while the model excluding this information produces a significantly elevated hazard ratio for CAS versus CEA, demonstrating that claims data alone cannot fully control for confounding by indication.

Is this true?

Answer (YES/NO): YES